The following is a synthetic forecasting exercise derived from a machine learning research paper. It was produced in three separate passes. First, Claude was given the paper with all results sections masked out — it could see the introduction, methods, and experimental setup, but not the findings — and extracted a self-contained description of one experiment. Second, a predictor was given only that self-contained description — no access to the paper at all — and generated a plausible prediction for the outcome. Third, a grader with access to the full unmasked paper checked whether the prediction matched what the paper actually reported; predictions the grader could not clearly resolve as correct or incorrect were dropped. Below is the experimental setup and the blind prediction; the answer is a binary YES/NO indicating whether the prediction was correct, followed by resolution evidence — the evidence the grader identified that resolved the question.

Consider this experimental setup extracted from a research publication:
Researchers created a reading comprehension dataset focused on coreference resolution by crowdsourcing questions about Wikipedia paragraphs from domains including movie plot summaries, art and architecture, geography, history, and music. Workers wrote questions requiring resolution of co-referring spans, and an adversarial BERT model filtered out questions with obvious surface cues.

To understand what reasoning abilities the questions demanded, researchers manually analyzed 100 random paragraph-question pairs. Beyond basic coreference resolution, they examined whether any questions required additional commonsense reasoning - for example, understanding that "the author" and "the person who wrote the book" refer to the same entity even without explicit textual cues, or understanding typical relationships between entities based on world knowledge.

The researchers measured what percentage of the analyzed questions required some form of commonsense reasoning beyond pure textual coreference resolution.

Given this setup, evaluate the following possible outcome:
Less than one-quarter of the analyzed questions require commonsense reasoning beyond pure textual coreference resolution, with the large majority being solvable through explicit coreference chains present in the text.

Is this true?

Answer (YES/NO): YES